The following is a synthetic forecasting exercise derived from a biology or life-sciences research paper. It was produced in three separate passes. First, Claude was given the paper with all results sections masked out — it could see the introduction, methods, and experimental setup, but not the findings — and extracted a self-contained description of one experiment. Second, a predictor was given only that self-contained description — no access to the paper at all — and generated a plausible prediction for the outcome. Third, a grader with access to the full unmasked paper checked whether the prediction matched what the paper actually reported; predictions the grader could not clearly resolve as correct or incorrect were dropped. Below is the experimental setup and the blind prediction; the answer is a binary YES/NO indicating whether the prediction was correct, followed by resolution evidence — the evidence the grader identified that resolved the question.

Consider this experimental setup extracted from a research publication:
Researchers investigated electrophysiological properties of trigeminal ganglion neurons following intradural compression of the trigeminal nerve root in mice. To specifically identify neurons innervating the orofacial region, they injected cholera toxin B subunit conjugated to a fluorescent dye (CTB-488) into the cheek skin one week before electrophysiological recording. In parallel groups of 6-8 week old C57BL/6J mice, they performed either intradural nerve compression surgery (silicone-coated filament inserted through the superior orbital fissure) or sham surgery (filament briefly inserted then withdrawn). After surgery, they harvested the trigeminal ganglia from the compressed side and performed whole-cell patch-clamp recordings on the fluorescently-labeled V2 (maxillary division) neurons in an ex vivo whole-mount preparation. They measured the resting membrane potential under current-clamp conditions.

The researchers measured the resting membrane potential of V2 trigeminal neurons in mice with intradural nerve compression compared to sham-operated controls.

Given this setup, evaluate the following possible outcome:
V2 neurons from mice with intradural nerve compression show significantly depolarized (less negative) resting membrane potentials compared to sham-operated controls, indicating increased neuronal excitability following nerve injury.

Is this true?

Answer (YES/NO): YES